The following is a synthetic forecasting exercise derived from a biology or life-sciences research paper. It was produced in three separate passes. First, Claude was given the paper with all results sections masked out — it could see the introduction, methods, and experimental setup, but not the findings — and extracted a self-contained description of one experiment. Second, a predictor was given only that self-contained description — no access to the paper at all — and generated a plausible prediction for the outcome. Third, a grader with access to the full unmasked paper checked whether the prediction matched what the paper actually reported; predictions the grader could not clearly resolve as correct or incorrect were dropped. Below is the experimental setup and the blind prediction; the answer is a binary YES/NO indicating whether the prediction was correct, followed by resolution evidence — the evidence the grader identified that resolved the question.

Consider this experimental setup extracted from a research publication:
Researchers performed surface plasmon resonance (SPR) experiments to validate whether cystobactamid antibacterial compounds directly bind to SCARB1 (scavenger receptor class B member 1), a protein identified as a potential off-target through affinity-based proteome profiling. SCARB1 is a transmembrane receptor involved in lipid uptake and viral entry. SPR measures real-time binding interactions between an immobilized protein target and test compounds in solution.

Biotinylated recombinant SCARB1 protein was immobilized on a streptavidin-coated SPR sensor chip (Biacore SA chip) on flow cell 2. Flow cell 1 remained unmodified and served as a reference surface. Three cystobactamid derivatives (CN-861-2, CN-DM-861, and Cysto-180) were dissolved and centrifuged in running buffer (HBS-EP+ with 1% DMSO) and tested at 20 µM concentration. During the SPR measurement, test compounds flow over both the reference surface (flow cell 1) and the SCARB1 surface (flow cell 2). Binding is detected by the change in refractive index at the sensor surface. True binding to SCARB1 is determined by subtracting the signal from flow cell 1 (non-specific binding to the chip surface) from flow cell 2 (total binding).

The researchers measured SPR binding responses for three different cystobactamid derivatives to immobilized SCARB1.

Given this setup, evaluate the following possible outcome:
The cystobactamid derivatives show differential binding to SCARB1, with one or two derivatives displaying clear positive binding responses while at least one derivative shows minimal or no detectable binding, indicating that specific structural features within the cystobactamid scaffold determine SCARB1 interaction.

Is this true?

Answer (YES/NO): NO